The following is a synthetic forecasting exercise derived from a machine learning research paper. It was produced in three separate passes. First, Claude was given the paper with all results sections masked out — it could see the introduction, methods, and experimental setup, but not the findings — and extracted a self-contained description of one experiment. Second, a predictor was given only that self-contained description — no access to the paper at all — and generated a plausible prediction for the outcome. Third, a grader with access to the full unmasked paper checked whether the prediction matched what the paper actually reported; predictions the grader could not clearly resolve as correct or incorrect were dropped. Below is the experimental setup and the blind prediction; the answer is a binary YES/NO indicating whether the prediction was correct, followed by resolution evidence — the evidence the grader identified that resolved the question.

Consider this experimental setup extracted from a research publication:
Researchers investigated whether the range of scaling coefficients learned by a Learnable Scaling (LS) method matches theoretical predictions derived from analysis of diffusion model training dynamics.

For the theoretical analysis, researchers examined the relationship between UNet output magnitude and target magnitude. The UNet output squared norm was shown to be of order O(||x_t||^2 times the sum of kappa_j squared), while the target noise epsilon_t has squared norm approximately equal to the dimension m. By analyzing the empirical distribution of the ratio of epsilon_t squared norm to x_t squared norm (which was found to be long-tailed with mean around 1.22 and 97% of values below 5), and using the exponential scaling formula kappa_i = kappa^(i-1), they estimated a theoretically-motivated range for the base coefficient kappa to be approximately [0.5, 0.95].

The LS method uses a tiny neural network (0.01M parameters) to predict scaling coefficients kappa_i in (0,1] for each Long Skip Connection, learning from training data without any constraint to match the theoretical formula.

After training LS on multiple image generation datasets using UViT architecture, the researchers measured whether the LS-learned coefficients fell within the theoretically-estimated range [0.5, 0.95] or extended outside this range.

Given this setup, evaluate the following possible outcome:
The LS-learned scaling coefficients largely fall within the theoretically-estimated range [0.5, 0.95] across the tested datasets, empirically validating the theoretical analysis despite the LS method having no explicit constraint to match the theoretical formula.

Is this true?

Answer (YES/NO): YES